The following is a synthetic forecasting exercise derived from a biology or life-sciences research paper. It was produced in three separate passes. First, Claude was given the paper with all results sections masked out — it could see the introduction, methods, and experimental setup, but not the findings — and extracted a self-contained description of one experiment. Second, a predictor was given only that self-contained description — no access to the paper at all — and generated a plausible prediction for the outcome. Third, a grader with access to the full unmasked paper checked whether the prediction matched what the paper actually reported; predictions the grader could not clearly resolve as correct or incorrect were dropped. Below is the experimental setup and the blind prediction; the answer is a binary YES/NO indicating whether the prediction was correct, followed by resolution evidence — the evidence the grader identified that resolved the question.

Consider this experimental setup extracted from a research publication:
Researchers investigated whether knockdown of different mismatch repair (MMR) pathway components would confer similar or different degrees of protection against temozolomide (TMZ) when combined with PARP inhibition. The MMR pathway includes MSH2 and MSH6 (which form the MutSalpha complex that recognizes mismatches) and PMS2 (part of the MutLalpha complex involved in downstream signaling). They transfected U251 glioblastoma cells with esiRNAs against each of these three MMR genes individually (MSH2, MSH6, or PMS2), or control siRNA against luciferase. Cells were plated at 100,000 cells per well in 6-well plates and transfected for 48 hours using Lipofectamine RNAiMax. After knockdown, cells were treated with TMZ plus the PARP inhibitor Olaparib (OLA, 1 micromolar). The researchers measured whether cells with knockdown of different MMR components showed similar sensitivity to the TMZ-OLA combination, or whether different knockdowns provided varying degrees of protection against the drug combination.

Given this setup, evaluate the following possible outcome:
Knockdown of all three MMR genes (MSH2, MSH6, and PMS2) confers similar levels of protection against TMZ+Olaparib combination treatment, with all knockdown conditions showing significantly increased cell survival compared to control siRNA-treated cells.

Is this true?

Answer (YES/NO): NO